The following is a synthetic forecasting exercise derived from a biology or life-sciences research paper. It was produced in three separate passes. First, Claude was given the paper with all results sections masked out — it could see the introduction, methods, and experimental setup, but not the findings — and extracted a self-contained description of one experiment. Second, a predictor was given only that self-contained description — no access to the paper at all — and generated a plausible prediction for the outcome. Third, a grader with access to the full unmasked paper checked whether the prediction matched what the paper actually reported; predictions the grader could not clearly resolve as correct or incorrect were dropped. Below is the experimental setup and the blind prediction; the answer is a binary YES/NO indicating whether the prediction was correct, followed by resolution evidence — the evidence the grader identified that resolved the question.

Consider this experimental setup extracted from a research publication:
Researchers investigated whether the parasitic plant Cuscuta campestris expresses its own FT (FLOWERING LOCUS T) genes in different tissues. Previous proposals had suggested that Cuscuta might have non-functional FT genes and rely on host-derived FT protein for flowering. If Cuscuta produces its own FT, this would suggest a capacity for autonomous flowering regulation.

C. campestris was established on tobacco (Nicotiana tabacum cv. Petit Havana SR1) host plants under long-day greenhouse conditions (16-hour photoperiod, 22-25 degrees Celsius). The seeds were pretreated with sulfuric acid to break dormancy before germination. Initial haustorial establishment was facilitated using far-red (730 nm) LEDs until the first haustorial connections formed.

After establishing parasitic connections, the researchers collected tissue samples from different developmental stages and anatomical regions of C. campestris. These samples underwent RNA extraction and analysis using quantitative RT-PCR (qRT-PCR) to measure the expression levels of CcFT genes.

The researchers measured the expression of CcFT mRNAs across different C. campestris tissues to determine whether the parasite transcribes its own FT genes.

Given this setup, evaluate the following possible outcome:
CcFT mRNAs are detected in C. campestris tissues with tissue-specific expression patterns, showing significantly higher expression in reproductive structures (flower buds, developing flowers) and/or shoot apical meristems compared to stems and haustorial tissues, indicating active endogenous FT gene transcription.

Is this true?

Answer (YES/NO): NO